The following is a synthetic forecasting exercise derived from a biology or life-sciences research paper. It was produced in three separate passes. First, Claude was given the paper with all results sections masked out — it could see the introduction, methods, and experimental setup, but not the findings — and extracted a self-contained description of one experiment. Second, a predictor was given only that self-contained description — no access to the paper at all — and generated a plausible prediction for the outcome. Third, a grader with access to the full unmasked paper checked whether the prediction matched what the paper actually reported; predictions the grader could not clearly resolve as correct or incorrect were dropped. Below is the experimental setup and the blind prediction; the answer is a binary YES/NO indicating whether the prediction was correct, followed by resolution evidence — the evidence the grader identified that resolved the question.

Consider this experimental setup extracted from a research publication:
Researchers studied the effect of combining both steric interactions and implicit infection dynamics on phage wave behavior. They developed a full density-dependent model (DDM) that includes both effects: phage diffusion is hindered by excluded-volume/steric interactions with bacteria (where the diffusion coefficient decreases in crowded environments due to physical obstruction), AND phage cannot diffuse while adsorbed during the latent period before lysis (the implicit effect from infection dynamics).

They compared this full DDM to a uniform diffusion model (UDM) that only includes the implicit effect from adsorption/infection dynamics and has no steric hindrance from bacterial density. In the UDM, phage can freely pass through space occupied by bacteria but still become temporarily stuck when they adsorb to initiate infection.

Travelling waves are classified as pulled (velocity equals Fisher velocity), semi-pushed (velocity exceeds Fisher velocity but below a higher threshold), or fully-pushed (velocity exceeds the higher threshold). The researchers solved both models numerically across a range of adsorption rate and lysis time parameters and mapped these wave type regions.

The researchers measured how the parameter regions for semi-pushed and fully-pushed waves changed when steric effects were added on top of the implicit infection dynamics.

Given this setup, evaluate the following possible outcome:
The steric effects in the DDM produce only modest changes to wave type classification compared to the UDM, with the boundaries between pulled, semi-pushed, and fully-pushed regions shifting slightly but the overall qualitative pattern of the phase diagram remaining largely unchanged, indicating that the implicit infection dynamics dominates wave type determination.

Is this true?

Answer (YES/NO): NO